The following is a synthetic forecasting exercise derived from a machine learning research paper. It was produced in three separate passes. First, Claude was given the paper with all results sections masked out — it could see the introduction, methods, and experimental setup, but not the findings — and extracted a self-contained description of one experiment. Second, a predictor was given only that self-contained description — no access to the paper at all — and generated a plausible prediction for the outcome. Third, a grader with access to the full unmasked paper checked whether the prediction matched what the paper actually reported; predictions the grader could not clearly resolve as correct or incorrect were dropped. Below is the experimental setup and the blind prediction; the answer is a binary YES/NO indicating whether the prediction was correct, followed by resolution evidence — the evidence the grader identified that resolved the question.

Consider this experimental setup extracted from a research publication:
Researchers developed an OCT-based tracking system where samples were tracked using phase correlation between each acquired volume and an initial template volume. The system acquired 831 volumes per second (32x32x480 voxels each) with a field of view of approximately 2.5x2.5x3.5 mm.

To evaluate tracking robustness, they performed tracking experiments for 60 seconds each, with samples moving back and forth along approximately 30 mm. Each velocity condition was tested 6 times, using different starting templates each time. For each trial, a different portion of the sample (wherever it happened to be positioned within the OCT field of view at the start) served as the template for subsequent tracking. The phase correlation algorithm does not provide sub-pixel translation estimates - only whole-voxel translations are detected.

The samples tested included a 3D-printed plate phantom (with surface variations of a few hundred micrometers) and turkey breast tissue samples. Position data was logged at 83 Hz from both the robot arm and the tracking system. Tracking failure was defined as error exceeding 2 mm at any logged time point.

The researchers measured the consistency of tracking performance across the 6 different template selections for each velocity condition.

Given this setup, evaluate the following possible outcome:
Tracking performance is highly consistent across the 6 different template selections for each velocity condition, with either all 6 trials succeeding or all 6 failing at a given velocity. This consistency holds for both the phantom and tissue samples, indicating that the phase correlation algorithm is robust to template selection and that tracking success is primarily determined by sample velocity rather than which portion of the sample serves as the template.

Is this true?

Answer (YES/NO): NO